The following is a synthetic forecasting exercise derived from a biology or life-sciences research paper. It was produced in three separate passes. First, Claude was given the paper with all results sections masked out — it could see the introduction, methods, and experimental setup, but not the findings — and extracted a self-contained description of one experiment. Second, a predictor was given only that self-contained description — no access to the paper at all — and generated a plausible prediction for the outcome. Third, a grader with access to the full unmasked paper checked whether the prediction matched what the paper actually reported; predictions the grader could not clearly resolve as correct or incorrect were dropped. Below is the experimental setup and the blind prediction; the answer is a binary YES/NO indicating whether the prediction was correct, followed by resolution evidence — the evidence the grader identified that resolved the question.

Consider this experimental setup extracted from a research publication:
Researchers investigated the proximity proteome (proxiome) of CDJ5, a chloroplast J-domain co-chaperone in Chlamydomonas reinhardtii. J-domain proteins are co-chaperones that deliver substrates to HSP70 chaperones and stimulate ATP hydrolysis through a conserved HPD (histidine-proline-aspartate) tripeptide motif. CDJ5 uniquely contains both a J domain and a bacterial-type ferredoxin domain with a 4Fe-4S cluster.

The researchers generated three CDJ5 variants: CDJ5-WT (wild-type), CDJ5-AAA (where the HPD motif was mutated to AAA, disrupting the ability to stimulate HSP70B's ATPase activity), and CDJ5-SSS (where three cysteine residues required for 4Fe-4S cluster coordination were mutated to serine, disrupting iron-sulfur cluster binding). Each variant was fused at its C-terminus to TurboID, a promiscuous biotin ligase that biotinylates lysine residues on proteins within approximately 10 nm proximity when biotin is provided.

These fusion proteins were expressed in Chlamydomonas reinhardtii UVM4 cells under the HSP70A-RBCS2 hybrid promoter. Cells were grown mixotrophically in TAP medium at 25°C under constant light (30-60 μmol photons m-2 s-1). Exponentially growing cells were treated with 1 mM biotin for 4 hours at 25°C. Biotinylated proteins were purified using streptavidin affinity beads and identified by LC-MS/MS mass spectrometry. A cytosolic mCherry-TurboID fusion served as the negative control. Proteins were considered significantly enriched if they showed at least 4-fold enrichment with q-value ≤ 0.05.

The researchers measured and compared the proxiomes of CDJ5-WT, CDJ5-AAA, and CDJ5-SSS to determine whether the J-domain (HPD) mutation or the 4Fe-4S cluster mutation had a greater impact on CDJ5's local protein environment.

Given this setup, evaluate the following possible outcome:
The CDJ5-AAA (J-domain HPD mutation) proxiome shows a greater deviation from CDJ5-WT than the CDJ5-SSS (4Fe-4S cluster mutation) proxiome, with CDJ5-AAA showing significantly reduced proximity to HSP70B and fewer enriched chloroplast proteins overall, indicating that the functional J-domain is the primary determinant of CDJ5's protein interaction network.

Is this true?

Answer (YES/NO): NO